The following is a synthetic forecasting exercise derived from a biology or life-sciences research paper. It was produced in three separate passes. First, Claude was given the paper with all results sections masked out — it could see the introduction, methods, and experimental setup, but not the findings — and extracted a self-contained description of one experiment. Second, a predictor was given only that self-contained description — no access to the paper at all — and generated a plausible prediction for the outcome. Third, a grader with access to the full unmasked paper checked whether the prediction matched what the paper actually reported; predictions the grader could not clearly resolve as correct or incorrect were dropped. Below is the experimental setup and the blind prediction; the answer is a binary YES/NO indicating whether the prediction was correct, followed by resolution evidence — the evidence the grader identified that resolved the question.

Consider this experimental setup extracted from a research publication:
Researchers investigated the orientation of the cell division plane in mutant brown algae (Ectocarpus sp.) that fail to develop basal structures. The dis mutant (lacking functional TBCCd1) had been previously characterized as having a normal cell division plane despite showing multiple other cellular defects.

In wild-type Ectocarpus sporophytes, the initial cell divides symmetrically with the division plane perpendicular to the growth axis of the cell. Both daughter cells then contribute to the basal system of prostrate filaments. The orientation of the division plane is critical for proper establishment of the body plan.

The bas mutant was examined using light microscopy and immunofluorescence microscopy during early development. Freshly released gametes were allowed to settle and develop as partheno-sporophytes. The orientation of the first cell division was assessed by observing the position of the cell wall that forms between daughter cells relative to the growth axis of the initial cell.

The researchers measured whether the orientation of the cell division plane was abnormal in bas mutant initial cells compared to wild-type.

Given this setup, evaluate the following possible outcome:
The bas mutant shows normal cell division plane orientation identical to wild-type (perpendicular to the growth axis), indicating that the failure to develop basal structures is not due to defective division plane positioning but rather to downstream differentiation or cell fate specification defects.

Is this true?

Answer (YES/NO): YES